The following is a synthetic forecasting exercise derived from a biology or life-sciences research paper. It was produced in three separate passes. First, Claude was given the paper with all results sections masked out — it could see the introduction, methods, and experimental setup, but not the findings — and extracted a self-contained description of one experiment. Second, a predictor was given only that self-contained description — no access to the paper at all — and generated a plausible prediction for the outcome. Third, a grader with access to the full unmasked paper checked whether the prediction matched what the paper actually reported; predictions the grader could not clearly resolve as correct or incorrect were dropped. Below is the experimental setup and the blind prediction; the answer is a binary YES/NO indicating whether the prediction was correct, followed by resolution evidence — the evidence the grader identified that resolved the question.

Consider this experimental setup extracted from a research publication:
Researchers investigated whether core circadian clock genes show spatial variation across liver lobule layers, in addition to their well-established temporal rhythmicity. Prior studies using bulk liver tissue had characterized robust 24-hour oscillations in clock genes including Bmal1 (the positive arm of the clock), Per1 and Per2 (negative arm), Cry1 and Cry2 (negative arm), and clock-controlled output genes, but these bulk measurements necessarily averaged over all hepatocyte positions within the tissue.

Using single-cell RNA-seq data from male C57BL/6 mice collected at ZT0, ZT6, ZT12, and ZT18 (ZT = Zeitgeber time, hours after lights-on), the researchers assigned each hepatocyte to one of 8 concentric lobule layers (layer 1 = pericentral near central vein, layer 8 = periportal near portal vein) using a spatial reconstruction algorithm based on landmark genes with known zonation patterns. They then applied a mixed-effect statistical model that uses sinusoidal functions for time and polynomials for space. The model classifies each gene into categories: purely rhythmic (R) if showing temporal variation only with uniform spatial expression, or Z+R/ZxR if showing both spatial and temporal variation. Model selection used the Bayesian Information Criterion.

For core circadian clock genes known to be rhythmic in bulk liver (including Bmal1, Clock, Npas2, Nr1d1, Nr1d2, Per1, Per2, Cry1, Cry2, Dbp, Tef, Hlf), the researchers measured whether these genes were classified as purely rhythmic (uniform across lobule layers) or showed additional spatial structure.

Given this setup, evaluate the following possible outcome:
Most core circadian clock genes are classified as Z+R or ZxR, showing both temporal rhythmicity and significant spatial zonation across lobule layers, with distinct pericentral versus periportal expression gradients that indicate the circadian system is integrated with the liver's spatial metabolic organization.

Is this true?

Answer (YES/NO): NO